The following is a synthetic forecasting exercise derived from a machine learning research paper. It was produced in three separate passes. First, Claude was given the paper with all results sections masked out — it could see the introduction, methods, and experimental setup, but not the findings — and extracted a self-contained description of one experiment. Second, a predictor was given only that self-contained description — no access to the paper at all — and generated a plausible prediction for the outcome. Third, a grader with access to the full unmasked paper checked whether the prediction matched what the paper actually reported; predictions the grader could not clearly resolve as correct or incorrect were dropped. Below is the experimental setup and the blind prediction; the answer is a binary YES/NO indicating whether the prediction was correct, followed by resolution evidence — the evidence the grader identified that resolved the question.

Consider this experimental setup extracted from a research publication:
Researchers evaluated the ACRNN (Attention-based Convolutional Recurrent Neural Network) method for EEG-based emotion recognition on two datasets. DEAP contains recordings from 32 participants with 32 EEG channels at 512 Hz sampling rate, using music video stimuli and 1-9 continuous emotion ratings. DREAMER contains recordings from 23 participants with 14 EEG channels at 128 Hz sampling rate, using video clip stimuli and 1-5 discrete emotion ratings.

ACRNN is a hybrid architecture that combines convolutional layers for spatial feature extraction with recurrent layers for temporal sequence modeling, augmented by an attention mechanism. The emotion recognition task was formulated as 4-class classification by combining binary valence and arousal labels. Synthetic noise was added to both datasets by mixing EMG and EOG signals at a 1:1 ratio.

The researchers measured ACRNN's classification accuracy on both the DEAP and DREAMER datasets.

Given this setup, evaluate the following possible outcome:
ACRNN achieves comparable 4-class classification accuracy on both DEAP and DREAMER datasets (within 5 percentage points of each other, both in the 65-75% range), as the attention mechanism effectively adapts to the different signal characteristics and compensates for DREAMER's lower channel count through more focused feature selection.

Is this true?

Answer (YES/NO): NO